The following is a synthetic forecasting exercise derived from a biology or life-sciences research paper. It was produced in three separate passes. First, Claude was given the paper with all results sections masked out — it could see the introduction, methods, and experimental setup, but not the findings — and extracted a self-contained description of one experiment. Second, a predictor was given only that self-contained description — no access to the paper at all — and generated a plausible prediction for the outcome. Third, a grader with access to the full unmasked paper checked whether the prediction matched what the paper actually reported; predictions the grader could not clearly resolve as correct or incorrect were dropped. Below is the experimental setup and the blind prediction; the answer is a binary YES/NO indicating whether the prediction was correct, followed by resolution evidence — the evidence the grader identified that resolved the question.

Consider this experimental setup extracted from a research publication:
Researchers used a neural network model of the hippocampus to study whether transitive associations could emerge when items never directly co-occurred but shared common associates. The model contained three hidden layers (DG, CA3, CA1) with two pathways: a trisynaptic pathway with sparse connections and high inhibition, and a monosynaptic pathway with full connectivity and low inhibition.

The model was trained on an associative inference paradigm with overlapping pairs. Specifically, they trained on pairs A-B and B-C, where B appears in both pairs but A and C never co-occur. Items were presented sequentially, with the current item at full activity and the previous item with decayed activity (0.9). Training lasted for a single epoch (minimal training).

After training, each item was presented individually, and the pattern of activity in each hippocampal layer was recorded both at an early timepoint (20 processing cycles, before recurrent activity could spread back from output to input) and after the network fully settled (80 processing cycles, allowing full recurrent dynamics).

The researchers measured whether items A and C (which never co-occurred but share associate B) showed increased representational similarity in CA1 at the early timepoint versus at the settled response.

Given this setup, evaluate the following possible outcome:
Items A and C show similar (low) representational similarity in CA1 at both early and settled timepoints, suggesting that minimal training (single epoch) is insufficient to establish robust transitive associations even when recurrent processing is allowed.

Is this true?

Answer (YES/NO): NO